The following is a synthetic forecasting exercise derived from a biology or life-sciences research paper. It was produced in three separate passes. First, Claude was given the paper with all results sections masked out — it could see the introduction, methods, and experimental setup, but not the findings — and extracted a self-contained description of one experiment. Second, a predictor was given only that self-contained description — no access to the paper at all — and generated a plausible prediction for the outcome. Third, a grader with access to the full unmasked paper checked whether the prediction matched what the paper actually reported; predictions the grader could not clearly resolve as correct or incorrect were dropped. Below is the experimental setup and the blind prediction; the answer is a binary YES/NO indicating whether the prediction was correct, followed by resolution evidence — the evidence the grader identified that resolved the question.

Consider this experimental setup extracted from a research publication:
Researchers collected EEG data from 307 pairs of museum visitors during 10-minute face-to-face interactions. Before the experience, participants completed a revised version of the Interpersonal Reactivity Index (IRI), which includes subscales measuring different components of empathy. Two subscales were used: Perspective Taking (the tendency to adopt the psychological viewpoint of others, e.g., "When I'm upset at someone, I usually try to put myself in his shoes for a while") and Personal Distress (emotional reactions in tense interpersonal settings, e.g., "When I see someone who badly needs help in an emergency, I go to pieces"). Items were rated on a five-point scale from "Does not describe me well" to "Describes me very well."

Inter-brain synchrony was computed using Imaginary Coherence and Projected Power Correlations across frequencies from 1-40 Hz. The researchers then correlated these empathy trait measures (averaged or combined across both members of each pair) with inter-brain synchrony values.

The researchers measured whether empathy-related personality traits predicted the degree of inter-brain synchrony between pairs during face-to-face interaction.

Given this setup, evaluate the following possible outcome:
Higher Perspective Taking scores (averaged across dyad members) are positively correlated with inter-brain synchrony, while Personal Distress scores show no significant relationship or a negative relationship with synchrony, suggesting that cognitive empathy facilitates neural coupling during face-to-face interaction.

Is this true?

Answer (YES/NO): NO